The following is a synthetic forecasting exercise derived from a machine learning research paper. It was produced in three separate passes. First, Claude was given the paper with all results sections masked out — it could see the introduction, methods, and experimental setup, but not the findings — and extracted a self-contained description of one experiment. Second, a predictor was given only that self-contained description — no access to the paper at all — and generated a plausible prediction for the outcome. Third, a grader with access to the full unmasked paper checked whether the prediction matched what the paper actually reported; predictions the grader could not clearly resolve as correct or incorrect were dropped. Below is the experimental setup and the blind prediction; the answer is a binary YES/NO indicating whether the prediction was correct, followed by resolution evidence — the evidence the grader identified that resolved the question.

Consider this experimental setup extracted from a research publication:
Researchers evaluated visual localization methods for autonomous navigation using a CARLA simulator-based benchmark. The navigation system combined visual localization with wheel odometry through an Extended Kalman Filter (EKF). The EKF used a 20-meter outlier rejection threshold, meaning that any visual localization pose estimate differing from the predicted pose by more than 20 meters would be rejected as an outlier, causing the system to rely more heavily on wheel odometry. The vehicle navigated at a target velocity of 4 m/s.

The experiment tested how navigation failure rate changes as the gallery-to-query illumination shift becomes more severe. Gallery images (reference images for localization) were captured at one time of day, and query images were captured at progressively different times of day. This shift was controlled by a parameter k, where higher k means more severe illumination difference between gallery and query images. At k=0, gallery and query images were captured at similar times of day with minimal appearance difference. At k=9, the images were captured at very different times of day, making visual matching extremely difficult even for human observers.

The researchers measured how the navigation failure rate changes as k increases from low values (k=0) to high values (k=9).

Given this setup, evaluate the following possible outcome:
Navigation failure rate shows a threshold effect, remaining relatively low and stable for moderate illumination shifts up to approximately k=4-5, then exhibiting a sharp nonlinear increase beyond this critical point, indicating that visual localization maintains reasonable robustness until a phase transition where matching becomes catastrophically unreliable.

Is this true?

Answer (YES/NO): NO